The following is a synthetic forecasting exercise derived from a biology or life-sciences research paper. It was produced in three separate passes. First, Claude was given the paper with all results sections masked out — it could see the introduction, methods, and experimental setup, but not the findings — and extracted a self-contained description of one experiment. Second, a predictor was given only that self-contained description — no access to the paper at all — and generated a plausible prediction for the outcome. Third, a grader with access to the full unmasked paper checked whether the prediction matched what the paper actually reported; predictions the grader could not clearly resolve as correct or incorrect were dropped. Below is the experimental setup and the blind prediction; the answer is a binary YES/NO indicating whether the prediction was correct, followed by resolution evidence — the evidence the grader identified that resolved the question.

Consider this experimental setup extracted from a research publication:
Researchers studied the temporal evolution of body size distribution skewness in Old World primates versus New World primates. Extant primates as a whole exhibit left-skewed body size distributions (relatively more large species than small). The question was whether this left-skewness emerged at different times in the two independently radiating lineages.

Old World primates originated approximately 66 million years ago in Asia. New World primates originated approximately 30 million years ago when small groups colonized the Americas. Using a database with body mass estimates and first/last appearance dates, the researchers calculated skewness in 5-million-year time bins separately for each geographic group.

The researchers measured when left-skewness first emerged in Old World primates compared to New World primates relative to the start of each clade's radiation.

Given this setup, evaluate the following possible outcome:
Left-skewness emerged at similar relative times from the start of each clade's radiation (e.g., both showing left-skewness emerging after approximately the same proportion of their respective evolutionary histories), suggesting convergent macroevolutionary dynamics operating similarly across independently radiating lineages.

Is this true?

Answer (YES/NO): NO